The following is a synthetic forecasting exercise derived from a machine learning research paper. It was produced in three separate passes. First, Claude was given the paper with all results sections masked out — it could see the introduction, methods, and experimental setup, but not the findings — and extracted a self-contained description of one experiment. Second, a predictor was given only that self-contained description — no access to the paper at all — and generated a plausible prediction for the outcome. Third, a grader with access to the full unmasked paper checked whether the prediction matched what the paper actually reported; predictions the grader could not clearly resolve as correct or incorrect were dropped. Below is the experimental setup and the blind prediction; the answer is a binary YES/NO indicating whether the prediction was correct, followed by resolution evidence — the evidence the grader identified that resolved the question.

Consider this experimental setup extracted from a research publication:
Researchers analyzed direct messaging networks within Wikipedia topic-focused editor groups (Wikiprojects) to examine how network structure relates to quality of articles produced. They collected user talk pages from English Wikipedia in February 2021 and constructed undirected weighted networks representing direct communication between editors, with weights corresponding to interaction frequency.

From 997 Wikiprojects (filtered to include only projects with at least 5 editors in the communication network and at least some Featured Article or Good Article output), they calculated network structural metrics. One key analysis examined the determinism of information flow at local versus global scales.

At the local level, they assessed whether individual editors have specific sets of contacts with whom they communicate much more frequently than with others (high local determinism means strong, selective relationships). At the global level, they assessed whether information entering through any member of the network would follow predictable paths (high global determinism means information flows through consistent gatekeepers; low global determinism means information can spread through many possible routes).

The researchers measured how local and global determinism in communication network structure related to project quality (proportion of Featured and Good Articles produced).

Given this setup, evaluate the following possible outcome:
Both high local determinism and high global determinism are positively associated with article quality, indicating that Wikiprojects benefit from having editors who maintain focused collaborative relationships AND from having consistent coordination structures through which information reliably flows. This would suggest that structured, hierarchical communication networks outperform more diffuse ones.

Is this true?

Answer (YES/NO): NO